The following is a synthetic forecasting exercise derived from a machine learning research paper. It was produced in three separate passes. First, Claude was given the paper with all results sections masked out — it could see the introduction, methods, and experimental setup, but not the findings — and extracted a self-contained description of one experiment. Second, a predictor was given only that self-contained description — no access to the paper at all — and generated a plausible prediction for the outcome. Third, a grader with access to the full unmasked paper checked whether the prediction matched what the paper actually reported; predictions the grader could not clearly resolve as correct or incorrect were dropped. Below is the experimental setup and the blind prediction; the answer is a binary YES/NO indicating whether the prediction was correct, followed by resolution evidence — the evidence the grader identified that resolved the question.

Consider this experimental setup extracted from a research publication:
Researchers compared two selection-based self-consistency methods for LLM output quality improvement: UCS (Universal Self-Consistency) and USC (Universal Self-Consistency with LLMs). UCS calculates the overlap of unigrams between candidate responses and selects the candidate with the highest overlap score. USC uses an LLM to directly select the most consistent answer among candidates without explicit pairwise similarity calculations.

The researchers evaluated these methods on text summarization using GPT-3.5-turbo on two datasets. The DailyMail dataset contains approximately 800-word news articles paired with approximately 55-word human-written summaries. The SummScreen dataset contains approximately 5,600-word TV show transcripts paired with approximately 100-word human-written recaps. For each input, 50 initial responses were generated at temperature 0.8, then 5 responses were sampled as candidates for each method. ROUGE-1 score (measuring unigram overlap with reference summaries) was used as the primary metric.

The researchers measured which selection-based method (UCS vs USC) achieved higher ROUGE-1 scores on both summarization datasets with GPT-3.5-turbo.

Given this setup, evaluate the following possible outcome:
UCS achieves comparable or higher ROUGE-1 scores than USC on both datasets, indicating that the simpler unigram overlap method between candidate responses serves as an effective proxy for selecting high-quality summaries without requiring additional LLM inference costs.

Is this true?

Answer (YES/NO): NO